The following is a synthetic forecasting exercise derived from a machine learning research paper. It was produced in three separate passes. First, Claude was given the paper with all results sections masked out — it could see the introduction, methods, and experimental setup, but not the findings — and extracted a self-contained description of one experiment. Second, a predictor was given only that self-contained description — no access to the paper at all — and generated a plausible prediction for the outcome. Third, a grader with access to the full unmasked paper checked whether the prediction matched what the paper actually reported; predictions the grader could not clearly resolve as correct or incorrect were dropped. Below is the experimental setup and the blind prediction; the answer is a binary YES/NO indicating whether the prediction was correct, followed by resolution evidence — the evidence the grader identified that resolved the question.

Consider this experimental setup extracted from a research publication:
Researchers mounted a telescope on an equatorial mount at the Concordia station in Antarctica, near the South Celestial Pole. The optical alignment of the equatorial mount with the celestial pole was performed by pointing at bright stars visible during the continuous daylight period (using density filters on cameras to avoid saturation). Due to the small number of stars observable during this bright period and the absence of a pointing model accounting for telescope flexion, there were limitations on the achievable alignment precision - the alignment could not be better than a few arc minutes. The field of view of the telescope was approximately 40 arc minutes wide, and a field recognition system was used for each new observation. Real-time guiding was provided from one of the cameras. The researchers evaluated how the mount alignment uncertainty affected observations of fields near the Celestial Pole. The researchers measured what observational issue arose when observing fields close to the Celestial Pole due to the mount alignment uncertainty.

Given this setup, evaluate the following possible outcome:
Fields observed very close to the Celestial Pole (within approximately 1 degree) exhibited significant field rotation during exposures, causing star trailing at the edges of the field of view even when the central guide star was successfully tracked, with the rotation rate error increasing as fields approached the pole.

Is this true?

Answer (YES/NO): NO